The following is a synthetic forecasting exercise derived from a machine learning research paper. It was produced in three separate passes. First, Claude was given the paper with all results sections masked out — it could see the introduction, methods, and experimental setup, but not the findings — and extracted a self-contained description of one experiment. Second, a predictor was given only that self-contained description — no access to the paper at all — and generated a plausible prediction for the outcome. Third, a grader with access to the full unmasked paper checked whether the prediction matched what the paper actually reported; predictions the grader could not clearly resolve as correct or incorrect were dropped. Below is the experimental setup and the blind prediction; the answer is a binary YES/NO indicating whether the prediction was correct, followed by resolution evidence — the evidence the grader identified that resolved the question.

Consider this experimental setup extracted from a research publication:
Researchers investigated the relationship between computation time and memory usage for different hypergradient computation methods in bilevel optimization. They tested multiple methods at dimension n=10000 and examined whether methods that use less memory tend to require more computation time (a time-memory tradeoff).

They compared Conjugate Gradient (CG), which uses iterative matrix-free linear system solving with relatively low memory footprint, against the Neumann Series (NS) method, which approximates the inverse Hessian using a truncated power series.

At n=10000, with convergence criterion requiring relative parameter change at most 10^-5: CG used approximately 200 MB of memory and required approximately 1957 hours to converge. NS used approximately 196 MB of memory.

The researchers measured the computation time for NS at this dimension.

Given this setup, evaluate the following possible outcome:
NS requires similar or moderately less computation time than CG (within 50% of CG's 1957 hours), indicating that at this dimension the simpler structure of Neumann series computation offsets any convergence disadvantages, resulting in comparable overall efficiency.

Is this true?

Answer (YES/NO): NO